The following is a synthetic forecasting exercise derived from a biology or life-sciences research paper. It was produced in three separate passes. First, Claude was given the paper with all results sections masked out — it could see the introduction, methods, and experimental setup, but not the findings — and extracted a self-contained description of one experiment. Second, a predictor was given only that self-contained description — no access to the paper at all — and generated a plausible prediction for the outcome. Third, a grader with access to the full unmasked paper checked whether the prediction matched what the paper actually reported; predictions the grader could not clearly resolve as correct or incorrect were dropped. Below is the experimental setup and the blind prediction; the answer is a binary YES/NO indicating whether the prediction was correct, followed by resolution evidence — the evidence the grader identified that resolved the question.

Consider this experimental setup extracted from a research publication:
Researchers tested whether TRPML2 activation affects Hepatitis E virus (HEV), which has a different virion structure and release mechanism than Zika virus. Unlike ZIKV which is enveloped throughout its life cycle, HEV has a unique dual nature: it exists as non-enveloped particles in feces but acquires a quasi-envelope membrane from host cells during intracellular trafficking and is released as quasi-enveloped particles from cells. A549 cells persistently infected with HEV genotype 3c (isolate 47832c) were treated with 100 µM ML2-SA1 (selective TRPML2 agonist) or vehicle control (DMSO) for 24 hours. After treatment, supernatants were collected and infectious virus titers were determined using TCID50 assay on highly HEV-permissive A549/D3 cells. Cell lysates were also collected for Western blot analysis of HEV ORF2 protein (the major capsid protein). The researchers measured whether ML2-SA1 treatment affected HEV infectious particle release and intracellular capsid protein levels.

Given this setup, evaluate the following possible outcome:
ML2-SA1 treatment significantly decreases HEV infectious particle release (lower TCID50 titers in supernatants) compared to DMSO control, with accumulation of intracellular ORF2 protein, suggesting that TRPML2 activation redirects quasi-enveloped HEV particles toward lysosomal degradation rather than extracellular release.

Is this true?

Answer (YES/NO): NO